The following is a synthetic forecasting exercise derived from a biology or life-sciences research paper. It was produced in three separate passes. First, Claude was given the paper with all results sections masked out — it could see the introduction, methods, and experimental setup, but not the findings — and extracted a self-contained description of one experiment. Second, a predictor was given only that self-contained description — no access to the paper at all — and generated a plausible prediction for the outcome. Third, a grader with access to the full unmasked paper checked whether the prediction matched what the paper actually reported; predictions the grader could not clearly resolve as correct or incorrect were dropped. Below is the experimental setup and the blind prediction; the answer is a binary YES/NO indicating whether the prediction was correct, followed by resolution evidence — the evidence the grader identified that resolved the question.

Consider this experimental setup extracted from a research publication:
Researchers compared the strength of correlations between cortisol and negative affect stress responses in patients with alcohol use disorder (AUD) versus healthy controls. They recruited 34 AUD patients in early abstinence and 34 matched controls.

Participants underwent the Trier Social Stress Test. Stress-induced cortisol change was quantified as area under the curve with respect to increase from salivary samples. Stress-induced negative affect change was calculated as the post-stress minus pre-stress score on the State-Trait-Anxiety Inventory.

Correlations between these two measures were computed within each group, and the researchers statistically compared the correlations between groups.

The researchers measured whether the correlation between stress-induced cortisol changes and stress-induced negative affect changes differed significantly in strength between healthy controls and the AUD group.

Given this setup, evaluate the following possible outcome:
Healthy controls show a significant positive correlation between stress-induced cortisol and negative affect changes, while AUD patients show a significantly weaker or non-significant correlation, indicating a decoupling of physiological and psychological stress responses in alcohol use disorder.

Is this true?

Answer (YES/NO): YES